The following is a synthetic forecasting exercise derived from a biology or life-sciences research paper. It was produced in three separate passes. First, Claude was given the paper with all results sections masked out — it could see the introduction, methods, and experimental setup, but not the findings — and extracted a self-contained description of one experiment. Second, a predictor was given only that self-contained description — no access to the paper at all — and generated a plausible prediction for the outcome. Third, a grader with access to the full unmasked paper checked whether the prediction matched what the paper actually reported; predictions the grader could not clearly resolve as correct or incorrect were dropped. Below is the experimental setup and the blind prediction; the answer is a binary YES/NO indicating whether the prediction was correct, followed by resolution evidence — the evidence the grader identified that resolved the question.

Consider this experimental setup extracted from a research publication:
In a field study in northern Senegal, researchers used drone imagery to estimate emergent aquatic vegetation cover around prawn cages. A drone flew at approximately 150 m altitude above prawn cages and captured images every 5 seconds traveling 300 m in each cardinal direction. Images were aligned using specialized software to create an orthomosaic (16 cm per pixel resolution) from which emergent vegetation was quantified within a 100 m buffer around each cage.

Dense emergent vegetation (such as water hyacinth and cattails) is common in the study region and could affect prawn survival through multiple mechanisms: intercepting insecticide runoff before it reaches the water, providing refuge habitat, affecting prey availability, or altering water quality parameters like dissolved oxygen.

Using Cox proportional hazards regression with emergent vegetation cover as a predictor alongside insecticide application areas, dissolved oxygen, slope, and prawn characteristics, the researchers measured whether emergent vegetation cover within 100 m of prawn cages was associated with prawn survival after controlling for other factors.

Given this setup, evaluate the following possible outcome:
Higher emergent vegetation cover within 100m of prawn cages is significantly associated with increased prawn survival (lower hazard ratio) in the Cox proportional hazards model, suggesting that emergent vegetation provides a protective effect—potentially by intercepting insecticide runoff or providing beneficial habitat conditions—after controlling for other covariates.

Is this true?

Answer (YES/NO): NO